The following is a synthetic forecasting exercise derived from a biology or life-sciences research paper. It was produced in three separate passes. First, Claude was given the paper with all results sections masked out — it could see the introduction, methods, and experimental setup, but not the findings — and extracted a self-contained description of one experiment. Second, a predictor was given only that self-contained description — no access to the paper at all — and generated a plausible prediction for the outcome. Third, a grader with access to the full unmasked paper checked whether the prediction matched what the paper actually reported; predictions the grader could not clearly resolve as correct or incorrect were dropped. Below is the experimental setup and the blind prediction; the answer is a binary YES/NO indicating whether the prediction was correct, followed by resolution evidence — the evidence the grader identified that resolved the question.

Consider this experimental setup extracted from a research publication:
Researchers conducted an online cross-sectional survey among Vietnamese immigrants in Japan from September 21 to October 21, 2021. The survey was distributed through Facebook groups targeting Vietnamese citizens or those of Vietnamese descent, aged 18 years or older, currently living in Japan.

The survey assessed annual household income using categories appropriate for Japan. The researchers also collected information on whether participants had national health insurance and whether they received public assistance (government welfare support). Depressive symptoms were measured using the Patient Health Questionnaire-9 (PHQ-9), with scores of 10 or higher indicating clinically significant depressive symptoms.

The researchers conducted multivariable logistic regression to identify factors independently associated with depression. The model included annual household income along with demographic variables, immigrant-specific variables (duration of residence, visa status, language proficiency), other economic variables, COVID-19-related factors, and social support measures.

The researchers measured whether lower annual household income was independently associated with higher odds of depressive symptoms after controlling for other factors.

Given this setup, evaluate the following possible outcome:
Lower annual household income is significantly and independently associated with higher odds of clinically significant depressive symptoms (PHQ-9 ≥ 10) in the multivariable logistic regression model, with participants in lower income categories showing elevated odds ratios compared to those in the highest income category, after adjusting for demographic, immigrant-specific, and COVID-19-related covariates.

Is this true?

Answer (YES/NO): NO